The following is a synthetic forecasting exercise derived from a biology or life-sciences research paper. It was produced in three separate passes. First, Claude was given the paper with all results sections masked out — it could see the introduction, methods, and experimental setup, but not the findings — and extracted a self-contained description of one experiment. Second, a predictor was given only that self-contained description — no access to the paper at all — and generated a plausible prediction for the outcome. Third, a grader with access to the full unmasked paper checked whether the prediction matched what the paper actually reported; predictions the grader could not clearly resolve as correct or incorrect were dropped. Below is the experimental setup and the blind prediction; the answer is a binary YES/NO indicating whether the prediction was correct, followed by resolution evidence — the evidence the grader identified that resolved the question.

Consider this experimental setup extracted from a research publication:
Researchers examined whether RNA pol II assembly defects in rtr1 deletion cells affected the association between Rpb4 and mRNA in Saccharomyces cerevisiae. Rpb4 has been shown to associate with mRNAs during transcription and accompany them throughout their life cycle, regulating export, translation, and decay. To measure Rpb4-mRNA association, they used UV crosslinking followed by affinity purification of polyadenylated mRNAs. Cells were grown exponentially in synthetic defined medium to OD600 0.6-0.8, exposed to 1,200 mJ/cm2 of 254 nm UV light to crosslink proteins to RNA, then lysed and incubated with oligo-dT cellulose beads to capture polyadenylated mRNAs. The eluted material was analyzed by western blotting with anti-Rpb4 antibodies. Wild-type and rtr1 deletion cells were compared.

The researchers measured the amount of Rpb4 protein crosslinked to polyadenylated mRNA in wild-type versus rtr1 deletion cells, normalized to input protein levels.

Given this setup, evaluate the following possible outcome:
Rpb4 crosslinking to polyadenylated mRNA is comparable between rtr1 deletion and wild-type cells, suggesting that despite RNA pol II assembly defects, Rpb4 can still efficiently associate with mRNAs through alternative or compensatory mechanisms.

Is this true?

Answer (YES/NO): NO